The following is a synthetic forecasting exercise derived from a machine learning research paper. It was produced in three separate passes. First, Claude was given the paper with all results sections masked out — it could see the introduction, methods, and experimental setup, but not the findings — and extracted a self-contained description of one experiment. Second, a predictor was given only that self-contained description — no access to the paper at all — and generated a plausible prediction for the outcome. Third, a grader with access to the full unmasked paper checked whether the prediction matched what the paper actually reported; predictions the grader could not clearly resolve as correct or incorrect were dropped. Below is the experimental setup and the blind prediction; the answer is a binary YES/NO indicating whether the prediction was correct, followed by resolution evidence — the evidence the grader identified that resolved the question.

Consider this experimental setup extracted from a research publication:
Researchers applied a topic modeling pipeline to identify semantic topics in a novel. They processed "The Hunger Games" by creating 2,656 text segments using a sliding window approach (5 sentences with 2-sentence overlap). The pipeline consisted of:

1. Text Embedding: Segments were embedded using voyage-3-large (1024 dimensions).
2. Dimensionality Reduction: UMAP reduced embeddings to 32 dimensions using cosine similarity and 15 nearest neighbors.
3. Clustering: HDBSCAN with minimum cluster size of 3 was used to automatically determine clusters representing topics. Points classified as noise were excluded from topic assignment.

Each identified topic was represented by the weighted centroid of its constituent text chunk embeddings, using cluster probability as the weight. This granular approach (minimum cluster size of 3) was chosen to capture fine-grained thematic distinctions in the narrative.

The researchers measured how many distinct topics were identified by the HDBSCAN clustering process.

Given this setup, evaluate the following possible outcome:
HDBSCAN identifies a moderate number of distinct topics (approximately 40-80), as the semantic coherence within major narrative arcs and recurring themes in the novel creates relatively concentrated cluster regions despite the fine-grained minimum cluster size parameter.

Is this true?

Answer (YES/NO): NO